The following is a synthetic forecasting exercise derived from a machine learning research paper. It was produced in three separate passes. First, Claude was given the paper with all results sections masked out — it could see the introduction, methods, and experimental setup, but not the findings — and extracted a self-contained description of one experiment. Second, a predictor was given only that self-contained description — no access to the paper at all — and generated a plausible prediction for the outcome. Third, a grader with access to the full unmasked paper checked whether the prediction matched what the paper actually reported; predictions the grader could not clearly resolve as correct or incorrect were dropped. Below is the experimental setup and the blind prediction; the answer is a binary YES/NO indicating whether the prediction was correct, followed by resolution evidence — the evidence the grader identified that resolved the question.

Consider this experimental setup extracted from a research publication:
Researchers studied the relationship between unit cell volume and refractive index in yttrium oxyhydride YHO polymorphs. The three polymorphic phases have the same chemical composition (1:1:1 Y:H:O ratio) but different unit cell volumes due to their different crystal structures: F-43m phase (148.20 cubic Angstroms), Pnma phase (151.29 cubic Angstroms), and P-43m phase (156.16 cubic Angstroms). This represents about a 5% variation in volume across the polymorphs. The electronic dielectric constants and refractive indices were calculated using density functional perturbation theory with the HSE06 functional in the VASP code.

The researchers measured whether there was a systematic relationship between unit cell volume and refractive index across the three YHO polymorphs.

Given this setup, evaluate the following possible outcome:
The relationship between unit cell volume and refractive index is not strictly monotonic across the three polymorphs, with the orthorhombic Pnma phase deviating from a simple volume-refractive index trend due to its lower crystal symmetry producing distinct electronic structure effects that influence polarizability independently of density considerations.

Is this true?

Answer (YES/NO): NO